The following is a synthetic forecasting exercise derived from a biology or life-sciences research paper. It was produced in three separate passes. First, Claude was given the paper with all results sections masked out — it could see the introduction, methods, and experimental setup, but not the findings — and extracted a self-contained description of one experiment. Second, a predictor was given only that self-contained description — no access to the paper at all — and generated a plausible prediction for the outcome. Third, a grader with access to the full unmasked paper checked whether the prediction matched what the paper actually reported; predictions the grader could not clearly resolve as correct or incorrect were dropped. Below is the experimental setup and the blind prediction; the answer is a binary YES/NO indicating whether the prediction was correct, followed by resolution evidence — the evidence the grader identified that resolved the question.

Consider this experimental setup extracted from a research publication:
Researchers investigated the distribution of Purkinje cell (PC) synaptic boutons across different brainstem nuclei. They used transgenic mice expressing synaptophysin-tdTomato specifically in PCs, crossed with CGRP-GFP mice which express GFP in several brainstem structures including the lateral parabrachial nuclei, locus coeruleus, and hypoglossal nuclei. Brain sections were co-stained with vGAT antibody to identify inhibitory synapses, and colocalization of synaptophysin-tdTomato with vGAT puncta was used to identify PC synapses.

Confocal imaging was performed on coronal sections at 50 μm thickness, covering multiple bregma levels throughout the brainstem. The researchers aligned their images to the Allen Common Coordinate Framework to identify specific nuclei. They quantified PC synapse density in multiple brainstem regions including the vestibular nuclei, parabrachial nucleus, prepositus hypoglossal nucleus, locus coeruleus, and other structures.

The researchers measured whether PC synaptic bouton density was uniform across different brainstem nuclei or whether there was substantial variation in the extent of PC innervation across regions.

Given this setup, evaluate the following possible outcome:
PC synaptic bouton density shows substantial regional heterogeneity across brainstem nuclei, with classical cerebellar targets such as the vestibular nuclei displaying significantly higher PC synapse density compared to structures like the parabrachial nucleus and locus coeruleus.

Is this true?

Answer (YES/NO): YES